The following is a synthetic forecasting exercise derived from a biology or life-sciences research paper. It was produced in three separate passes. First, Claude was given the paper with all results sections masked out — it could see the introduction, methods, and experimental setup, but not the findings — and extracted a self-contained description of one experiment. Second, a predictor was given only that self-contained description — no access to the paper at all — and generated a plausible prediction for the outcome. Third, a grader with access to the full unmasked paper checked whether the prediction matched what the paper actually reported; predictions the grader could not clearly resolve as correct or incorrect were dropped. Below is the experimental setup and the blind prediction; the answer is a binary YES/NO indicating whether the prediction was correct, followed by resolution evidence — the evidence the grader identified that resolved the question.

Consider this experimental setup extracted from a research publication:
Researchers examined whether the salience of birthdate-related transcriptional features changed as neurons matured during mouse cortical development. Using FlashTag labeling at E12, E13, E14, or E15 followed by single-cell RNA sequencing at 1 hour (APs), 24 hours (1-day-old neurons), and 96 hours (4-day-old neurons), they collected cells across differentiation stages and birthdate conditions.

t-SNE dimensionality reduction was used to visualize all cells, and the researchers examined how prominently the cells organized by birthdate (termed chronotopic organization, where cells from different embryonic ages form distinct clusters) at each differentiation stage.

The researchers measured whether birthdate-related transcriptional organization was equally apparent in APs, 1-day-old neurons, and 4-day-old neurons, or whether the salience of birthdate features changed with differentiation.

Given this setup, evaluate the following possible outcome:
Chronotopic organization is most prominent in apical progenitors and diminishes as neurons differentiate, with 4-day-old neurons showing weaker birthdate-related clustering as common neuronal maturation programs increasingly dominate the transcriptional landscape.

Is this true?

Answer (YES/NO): YES